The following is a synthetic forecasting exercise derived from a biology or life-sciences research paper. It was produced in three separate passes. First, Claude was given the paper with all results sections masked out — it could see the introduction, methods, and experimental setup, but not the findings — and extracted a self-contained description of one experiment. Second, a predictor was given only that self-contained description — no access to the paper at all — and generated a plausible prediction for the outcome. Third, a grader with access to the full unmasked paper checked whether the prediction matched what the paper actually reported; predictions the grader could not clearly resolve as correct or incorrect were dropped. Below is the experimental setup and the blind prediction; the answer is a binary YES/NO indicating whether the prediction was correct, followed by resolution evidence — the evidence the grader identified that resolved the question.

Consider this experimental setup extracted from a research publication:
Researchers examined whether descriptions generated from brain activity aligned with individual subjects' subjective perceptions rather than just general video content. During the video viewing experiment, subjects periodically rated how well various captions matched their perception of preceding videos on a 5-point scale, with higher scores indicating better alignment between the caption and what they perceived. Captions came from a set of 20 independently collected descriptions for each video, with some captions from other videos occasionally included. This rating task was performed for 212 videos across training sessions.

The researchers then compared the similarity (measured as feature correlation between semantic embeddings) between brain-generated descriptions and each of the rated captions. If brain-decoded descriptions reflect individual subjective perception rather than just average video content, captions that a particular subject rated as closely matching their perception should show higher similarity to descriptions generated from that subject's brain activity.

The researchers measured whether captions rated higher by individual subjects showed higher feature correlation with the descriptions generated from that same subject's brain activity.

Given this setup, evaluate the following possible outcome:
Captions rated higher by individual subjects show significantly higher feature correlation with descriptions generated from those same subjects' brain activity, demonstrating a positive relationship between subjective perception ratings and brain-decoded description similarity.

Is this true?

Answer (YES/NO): YES